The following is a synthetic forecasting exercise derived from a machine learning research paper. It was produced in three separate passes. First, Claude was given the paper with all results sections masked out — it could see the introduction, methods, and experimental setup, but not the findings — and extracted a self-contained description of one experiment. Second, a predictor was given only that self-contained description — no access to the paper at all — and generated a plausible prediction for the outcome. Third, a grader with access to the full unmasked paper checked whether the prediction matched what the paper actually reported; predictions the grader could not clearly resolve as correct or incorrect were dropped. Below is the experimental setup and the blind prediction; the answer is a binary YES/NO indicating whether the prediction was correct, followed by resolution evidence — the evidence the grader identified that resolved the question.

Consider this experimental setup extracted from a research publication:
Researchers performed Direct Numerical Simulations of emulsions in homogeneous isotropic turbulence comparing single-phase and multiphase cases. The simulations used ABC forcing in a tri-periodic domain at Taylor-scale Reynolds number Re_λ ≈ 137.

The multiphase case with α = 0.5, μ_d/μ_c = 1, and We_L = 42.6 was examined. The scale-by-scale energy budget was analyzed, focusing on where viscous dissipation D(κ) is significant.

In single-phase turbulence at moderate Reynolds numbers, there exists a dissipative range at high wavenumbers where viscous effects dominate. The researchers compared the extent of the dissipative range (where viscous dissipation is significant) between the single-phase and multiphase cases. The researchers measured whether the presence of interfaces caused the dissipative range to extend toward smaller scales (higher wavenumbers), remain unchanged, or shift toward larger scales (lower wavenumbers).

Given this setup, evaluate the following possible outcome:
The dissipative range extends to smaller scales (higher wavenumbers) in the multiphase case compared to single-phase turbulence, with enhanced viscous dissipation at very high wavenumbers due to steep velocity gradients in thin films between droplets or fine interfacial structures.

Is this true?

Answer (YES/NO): YES